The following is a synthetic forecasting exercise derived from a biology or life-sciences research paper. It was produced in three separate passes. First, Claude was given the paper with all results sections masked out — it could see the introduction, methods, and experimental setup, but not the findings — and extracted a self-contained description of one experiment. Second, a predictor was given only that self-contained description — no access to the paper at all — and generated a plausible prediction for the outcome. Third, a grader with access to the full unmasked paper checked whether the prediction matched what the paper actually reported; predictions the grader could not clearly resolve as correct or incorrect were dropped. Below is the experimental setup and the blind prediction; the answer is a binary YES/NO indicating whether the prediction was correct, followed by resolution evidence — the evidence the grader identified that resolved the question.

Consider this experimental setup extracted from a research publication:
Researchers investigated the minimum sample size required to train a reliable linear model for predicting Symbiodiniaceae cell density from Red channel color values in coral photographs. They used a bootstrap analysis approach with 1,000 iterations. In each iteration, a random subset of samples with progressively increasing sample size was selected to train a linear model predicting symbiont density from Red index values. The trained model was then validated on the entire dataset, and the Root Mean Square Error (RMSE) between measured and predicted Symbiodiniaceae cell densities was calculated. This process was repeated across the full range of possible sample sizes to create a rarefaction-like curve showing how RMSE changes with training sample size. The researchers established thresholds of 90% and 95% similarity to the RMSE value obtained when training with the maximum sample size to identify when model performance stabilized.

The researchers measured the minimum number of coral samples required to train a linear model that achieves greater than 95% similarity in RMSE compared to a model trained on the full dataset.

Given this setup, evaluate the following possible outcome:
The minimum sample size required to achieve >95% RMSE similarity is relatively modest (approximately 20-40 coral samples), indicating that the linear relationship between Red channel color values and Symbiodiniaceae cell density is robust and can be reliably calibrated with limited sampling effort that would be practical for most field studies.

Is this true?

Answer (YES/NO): NO